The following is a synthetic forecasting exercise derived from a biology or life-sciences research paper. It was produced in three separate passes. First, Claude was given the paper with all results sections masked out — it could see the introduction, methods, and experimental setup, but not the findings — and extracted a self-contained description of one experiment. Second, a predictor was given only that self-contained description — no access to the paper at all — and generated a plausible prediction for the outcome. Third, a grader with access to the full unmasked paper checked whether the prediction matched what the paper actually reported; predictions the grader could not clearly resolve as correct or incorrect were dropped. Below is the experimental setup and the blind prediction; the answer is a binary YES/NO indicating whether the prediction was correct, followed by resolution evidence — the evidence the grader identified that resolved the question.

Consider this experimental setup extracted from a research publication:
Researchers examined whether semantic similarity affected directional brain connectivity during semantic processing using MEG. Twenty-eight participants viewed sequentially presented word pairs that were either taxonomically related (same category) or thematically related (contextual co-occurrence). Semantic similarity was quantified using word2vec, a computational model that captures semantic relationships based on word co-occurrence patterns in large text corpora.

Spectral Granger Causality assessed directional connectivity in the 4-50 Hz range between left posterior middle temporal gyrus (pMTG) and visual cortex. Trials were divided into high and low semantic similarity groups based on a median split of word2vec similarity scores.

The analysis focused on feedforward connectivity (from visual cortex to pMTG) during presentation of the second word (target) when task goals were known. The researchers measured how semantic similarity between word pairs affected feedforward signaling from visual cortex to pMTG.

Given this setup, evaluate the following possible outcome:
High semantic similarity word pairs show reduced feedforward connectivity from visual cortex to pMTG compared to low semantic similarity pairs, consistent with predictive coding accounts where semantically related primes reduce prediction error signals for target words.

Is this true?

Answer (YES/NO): NO